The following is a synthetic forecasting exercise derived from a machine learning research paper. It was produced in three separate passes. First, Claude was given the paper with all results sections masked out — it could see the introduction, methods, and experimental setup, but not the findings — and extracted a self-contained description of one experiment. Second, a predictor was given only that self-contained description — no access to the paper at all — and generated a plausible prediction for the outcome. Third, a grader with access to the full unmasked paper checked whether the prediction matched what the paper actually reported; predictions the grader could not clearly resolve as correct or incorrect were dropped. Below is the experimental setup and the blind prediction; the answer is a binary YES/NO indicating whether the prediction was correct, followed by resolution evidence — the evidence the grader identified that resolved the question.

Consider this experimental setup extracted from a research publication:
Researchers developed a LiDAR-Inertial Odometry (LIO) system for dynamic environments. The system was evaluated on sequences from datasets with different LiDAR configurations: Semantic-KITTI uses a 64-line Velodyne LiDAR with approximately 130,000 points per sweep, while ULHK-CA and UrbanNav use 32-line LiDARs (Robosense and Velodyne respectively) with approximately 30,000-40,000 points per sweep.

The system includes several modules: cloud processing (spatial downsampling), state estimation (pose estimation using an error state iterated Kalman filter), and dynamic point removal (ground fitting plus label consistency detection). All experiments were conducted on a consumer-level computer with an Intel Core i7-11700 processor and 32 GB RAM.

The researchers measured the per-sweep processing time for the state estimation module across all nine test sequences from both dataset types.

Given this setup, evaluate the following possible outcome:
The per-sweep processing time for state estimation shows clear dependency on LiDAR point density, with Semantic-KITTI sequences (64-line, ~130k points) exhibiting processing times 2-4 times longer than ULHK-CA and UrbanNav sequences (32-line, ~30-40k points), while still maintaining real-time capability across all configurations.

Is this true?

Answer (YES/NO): NO